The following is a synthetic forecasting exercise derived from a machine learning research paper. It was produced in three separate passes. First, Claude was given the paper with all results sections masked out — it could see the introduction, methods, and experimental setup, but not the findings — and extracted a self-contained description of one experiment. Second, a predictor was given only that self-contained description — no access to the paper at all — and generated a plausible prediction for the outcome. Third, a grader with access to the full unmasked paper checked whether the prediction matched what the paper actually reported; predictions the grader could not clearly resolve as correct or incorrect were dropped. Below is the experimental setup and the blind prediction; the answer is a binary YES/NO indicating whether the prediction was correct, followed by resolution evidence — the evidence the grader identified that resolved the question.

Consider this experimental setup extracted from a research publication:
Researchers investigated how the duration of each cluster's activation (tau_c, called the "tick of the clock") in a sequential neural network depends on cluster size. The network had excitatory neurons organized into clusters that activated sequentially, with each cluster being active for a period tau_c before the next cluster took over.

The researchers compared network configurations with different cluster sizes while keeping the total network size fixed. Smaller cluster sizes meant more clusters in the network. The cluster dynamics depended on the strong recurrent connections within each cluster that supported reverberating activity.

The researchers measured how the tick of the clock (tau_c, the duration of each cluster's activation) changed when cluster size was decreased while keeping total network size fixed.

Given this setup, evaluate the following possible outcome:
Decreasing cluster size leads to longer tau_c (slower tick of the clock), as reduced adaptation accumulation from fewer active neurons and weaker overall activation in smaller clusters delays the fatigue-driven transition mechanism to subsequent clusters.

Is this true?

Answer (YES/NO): NO